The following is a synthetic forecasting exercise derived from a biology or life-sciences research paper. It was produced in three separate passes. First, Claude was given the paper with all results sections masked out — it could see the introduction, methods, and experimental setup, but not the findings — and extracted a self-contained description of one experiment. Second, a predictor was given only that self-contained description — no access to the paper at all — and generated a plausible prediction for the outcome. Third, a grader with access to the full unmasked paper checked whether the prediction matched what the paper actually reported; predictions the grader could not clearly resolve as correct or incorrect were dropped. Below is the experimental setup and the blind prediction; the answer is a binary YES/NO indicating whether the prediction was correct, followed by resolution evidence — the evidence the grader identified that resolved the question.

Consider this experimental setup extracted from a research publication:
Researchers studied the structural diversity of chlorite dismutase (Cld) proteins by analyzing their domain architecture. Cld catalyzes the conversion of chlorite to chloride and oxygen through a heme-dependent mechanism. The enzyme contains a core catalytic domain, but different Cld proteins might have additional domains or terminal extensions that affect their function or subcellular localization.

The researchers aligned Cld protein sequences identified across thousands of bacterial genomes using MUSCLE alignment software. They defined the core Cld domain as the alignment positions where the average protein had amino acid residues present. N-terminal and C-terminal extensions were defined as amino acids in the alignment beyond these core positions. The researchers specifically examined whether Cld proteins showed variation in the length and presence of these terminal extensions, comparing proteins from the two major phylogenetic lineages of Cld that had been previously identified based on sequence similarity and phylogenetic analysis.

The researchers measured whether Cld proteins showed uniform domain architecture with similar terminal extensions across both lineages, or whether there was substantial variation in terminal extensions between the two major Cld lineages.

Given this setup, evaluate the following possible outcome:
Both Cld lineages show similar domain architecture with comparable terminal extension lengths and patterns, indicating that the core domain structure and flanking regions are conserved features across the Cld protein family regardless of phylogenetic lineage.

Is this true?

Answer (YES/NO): NO